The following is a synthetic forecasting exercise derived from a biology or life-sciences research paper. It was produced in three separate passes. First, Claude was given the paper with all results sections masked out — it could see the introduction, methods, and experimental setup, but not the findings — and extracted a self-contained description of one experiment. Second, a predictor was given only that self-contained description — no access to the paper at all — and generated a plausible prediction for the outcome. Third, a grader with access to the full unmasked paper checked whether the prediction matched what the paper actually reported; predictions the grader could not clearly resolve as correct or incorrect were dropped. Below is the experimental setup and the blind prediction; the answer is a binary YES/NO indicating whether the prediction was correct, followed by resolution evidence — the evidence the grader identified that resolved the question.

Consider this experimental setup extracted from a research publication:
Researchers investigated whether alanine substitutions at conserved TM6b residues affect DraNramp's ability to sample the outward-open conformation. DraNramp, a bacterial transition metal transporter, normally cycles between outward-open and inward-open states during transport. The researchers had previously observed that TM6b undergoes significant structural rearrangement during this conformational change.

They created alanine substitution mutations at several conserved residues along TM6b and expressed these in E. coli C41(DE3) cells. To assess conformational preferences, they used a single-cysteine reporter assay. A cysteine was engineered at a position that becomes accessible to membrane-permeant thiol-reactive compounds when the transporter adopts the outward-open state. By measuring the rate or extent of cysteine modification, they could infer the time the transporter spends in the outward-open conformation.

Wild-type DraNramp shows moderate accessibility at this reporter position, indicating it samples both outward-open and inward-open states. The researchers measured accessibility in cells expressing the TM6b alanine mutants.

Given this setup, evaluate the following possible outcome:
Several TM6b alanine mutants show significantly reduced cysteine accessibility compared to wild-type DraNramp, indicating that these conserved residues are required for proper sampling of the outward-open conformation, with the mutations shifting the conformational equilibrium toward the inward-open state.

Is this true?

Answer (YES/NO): YES